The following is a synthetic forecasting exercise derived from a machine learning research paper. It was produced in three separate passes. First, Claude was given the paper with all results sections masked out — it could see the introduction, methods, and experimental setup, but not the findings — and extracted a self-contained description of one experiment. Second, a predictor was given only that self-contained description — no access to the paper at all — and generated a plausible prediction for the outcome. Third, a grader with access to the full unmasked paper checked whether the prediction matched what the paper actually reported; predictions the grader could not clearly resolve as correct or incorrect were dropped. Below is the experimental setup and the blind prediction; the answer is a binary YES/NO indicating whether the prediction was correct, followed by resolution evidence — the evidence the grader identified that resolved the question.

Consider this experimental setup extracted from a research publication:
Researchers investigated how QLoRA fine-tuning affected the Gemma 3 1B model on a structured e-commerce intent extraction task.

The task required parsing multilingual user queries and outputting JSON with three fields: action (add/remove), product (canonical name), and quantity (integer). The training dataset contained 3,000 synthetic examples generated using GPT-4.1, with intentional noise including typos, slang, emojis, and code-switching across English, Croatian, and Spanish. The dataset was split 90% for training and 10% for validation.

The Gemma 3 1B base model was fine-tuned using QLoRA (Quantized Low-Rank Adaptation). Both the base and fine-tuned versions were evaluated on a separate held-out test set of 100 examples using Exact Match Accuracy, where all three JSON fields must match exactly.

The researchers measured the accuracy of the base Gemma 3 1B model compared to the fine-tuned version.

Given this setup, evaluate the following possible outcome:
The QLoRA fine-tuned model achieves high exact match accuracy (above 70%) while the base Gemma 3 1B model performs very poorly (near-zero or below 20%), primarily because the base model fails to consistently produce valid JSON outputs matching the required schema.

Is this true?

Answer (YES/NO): NO